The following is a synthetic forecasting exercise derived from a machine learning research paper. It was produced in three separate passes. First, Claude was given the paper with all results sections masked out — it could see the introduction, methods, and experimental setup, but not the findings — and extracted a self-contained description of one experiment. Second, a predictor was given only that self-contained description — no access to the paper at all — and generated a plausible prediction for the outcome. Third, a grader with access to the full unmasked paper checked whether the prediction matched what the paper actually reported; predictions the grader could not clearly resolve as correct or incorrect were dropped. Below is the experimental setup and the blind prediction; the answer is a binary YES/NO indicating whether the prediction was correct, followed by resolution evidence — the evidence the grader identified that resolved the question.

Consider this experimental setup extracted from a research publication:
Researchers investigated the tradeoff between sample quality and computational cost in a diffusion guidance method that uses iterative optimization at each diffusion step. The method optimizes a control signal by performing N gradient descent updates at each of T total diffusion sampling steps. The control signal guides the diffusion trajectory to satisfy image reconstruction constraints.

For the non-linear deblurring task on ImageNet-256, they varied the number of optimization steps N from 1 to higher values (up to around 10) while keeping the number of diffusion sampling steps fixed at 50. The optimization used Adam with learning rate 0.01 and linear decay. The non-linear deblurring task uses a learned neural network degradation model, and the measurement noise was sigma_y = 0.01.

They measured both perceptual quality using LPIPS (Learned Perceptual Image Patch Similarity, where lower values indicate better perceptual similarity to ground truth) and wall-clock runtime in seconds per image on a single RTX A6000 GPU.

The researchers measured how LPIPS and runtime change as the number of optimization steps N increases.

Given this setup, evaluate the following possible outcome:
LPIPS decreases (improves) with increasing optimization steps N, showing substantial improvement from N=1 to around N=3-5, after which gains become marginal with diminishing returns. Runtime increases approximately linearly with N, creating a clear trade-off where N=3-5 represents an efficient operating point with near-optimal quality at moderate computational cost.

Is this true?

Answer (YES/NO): NO